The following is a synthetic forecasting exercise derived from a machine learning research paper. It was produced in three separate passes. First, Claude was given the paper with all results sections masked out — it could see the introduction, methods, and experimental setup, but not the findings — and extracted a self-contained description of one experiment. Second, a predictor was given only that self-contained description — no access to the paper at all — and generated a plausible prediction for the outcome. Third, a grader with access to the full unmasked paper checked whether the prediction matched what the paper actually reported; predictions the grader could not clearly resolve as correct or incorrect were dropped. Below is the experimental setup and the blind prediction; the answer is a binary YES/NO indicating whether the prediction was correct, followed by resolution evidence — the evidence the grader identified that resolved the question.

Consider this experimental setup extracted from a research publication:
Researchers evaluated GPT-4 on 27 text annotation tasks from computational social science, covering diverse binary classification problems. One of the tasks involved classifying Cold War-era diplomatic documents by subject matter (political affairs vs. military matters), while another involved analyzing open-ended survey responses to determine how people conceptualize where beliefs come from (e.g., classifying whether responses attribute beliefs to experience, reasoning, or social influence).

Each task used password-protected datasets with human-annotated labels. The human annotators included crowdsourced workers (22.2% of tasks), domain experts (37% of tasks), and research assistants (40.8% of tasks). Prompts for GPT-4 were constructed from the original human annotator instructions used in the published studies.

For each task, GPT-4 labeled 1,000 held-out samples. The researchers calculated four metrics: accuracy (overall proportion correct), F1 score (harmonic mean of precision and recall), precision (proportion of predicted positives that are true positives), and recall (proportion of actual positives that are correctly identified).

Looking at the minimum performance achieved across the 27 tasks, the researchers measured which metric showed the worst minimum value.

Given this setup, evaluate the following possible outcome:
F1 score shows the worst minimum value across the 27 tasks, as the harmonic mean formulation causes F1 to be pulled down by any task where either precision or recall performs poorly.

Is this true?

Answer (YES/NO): NO